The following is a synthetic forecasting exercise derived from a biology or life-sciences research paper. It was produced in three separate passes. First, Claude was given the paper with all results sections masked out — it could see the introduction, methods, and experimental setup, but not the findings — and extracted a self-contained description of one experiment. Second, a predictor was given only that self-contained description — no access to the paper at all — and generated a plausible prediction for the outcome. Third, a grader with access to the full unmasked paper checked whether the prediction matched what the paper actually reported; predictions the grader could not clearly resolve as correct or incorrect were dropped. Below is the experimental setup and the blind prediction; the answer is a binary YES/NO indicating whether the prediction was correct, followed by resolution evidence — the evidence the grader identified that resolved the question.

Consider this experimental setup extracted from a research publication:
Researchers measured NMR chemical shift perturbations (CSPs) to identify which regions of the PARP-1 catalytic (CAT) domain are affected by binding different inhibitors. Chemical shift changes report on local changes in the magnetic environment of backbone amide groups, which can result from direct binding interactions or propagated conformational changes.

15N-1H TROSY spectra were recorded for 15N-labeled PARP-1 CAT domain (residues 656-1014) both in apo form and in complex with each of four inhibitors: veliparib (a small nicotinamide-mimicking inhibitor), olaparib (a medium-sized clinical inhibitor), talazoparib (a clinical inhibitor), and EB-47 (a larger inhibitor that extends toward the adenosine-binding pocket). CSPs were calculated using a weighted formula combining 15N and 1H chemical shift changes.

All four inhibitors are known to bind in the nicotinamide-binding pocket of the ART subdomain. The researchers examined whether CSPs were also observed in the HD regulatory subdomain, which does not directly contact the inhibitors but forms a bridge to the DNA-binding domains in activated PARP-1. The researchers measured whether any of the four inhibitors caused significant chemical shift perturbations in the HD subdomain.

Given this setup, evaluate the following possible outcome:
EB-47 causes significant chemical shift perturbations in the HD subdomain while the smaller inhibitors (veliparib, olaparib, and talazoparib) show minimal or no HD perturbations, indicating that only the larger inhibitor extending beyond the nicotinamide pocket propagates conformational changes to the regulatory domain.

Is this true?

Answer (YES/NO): NO